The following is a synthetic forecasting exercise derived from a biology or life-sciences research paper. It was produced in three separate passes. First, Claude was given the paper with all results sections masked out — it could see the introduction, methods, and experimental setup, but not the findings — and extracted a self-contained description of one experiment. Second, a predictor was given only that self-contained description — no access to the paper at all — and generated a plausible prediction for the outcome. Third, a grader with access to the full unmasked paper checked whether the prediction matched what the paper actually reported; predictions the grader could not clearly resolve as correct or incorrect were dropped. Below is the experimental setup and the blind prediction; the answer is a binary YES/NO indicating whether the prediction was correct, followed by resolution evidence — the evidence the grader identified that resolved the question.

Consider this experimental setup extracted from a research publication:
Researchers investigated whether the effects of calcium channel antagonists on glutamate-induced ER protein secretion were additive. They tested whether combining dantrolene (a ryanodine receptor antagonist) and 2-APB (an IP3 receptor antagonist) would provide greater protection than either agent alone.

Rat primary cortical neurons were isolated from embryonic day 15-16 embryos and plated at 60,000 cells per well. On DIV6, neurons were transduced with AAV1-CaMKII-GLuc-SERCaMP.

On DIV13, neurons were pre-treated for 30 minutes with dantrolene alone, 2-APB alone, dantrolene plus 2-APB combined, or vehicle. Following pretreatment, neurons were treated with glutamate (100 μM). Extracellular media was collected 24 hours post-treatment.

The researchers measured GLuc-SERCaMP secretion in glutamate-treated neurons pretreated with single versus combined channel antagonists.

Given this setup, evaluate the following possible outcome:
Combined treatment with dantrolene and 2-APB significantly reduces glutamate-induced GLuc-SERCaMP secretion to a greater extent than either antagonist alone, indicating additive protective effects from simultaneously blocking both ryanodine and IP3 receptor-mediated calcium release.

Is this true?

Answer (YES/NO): NO